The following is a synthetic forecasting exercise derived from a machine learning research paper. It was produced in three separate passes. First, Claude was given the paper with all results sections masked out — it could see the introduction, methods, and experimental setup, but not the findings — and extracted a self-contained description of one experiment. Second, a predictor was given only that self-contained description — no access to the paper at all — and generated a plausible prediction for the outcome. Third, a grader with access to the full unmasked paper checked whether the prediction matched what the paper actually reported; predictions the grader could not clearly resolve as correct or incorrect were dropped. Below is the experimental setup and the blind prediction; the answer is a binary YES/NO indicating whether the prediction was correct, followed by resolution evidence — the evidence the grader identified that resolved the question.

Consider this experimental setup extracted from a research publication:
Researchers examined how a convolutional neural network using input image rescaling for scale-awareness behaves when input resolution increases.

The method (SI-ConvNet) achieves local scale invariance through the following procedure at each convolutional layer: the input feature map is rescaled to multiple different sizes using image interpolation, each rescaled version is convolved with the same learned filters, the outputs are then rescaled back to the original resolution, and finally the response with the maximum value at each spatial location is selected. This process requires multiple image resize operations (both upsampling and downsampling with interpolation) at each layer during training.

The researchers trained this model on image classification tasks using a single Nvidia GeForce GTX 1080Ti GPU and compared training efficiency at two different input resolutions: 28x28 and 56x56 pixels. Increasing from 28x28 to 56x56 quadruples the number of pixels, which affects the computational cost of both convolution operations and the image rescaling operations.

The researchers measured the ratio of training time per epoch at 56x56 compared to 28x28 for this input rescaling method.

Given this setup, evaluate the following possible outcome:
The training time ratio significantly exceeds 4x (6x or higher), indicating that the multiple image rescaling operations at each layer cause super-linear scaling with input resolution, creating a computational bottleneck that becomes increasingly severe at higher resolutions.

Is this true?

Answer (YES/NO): NO